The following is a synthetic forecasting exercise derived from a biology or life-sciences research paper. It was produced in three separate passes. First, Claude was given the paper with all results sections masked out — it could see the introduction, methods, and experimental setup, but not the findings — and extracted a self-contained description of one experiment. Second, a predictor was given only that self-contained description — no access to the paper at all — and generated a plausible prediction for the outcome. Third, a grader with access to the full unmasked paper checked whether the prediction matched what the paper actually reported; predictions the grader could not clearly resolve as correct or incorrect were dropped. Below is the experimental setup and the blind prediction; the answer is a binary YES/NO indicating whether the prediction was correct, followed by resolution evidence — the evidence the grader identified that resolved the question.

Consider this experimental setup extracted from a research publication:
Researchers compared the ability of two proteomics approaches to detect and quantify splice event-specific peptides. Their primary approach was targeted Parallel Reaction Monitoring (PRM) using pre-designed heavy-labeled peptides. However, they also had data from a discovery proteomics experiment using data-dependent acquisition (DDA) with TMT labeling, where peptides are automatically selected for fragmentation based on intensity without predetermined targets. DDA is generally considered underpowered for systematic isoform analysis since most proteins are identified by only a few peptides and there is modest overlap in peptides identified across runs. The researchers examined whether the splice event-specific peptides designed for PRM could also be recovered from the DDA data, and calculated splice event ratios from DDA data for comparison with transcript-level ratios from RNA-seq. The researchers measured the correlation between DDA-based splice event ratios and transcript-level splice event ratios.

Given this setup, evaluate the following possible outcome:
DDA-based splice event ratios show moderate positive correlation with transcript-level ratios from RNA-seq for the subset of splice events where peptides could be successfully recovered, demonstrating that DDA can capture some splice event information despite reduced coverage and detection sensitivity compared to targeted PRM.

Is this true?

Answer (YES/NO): NO